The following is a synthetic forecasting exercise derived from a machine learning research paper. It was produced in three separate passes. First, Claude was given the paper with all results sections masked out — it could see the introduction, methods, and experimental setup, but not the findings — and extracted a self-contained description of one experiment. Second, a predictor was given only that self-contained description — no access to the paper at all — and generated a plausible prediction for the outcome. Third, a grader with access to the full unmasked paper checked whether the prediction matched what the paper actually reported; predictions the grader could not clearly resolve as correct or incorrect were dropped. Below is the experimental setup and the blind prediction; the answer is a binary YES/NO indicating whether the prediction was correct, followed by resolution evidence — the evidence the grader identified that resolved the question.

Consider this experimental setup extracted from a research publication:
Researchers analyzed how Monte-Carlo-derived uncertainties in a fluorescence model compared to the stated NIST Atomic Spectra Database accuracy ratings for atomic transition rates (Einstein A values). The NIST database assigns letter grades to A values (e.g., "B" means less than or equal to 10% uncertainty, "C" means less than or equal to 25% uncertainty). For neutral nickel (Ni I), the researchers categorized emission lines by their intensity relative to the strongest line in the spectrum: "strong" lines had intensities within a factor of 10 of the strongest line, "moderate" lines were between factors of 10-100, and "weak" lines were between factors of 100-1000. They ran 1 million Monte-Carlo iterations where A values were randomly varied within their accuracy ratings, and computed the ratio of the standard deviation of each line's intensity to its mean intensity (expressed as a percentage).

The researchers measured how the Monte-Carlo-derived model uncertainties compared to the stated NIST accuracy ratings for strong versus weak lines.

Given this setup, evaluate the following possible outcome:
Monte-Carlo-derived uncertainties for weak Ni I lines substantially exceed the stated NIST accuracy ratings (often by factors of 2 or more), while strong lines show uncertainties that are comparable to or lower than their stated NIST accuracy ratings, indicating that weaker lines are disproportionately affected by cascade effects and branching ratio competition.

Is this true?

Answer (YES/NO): NO